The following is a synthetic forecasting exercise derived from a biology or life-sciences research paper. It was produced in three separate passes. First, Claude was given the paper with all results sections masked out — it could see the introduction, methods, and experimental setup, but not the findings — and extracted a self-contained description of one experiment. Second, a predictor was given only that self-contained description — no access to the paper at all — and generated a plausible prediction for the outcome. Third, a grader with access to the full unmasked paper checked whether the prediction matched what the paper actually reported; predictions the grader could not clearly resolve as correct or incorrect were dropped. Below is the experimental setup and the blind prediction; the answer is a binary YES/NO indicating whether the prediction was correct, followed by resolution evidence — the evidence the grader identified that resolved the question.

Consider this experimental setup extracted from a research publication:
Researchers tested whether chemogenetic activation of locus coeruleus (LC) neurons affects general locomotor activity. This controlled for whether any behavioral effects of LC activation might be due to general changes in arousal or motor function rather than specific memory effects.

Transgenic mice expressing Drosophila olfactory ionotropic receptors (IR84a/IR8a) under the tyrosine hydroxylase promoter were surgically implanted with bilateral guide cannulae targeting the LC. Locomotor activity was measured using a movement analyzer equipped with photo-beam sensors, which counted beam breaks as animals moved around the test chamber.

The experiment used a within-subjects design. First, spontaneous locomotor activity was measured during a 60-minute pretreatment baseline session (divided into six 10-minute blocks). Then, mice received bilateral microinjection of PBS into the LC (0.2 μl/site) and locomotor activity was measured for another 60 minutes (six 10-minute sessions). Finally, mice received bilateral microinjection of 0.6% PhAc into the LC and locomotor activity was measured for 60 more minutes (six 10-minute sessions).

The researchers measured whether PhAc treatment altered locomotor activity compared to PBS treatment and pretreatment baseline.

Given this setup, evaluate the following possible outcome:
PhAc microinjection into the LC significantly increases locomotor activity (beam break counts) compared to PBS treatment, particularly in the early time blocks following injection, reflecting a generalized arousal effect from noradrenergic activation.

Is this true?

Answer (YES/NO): NO